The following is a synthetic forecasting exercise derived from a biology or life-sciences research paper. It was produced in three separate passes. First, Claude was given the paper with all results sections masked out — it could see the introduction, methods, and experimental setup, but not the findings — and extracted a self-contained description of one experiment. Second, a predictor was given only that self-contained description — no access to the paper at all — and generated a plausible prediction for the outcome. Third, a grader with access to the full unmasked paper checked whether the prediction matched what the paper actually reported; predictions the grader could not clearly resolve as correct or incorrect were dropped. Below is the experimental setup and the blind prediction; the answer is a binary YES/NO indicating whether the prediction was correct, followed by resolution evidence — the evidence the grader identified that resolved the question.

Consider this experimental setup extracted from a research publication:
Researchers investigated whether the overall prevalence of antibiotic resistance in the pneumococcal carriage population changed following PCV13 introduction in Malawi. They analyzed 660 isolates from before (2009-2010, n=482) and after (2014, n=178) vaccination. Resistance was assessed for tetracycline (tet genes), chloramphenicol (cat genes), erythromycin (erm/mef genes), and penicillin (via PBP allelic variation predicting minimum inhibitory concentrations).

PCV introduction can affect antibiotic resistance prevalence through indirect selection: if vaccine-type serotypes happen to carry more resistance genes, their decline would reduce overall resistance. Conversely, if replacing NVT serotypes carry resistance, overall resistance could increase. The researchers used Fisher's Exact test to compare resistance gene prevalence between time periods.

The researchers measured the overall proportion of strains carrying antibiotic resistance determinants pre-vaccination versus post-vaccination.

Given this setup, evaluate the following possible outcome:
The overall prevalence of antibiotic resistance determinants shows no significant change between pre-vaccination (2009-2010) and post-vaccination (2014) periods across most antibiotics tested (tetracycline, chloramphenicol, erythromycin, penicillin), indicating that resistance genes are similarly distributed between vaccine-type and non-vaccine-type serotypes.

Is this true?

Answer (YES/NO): YES